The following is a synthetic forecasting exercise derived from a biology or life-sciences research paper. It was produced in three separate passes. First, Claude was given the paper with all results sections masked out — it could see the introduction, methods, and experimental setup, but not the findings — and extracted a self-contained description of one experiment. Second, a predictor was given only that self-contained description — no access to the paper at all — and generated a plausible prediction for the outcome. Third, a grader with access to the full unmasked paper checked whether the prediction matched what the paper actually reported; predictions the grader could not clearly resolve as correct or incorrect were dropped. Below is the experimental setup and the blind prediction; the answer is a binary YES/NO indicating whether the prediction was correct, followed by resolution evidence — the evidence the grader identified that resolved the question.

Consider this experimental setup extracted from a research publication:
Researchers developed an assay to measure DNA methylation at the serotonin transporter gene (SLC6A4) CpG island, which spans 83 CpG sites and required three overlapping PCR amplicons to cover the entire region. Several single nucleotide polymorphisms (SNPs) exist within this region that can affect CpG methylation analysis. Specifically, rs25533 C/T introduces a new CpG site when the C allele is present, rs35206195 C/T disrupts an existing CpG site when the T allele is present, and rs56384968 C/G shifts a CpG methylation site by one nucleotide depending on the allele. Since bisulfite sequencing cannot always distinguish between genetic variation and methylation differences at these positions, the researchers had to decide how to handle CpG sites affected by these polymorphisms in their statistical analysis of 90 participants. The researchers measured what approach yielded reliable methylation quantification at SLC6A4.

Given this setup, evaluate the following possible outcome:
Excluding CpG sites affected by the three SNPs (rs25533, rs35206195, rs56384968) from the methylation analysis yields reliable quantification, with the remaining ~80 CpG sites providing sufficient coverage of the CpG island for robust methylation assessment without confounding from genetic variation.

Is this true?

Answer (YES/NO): YES